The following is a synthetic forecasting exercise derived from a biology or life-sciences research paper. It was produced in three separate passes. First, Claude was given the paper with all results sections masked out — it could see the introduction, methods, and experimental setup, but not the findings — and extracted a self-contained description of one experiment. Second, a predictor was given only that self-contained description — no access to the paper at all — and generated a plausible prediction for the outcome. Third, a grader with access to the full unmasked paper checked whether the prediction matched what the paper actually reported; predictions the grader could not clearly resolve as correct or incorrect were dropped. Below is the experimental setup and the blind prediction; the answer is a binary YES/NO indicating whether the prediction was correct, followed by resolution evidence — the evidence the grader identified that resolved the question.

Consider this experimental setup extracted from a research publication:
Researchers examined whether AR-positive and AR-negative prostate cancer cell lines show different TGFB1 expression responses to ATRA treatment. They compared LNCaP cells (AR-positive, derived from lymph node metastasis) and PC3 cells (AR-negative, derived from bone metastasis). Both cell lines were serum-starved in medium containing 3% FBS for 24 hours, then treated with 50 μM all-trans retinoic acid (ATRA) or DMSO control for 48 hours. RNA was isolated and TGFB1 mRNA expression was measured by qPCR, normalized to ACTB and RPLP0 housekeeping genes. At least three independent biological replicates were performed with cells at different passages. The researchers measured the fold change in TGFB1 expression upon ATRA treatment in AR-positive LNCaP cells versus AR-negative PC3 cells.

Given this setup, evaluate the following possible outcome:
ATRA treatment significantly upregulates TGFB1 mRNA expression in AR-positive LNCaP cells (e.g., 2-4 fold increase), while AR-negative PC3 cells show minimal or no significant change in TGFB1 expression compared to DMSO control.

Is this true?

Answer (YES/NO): YES